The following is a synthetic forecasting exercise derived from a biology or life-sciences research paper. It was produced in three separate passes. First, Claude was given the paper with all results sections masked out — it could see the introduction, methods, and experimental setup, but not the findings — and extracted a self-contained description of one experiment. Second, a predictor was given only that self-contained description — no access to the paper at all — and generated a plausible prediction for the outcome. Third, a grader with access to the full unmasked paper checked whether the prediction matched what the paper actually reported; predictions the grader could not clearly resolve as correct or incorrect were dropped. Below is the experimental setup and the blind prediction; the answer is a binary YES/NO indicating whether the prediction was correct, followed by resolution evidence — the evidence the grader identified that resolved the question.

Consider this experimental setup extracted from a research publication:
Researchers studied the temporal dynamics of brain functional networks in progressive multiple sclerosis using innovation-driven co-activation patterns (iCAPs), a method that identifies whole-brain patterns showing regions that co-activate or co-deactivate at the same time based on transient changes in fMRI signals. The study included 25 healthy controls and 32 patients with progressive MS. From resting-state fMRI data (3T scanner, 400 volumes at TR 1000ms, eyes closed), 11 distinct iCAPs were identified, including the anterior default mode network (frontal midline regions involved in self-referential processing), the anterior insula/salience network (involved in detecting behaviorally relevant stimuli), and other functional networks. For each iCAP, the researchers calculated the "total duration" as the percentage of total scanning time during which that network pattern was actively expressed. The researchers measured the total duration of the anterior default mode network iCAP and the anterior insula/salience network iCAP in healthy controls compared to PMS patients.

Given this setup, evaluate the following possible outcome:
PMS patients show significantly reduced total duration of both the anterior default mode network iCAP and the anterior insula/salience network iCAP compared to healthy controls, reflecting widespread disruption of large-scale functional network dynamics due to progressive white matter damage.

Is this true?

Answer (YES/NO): YES